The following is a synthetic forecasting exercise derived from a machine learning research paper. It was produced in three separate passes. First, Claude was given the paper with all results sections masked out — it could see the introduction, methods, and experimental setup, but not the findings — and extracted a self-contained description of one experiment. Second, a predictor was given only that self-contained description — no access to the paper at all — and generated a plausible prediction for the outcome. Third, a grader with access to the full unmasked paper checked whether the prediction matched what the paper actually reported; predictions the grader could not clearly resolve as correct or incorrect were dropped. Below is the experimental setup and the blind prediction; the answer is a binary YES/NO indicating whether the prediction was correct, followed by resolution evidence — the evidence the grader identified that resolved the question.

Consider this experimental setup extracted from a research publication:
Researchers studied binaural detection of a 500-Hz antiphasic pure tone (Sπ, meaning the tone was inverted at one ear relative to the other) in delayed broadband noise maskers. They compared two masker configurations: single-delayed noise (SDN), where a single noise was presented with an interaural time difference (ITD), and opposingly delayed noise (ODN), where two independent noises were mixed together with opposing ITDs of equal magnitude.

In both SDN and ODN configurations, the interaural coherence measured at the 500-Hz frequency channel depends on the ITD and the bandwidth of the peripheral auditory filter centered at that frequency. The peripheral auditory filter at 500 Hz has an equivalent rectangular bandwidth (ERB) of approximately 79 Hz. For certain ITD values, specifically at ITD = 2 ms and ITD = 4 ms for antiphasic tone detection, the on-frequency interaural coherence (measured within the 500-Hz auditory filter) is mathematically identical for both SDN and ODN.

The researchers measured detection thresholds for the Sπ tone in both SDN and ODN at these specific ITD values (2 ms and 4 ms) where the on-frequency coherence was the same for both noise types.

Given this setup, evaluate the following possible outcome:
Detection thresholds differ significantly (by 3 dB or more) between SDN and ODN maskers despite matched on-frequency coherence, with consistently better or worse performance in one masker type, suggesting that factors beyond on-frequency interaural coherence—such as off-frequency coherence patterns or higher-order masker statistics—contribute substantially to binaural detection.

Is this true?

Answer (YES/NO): YES